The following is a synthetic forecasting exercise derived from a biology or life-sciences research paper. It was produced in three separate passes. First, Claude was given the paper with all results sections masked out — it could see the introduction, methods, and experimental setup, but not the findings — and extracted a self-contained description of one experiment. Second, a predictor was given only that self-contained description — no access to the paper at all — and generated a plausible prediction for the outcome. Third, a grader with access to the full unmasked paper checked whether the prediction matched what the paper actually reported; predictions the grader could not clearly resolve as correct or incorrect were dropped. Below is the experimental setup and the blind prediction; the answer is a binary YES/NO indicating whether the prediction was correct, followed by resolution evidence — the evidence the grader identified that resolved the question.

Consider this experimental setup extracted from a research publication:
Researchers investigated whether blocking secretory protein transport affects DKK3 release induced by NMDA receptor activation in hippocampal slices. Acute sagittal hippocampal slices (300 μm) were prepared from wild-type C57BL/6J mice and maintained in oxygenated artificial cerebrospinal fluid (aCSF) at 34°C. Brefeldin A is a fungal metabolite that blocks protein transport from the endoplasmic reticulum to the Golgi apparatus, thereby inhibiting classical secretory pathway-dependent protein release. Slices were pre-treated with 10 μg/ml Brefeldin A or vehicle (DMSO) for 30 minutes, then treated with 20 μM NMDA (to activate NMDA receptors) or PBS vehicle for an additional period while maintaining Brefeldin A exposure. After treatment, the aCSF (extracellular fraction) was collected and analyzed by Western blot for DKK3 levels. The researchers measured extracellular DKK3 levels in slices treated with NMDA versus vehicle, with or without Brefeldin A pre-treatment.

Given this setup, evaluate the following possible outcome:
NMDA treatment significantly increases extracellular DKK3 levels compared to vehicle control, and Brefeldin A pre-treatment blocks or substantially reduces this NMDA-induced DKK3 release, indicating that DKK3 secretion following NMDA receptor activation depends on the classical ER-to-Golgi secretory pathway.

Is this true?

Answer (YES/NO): YES